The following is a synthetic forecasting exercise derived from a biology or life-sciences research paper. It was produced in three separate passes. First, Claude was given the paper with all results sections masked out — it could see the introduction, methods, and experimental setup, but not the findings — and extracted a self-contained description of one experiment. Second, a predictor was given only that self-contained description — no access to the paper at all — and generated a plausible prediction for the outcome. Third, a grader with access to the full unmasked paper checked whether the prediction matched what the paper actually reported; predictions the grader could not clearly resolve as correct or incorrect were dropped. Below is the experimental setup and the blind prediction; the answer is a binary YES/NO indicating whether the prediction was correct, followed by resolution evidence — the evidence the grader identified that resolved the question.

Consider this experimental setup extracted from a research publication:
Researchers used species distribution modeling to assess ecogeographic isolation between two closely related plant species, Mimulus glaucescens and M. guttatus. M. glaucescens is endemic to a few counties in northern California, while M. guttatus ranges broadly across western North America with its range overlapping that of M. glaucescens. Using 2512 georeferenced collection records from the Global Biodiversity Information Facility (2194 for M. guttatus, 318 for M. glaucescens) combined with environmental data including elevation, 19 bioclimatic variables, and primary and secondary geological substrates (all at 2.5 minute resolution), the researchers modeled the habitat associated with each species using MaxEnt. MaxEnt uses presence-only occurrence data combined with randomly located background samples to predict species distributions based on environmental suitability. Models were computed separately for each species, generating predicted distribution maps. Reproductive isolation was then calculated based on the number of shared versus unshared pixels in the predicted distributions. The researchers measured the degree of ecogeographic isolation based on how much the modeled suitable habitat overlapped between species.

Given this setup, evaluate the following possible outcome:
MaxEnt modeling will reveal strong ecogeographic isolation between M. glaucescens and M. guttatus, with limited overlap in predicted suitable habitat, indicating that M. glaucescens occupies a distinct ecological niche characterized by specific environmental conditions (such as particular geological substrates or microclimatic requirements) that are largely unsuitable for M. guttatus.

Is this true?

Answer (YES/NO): NO